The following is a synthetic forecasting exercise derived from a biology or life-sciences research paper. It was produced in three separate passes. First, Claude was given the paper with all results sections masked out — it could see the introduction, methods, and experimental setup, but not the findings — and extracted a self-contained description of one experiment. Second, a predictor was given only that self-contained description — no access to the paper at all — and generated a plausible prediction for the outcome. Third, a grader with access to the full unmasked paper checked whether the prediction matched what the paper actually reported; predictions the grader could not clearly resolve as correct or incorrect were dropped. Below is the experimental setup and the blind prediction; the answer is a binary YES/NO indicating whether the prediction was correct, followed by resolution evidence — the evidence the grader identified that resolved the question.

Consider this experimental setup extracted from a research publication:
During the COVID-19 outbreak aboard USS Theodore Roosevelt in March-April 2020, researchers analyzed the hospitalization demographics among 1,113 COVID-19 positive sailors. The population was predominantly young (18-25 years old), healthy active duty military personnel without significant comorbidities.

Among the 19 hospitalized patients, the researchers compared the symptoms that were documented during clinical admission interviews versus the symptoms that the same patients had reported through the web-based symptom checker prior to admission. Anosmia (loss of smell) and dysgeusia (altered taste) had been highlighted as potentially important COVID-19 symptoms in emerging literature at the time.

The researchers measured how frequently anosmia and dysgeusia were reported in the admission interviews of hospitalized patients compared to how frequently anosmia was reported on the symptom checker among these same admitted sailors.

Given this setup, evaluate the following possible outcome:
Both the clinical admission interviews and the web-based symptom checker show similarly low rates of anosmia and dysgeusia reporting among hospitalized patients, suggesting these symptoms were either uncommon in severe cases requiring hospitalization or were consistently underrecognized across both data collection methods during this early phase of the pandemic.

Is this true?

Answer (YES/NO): YES